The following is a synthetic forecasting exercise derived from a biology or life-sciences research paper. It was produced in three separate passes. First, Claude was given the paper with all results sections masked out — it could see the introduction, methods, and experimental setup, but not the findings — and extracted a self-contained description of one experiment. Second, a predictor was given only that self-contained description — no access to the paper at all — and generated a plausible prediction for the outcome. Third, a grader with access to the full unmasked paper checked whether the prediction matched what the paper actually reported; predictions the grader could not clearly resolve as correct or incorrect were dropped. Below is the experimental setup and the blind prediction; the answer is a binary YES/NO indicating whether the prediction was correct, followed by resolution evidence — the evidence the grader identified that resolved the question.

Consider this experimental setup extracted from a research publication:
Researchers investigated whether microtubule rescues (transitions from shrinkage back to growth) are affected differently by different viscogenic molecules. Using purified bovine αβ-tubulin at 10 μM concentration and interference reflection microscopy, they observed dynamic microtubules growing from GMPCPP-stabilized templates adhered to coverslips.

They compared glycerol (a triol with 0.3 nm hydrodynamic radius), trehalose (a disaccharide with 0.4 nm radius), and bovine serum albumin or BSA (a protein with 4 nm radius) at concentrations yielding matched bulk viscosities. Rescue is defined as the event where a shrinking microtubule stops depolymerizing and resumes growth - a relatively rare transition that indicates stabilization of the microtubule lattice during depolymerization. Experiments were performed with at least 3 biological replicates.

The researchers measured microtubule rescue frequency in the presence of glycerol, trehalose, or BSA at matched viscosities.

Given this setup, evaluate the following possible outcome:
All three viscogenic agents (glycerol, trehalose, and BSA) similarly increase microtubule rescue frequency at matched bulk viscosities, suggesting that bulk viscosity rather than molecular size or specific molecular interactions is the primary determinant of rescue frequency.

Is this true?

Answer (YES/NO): NO